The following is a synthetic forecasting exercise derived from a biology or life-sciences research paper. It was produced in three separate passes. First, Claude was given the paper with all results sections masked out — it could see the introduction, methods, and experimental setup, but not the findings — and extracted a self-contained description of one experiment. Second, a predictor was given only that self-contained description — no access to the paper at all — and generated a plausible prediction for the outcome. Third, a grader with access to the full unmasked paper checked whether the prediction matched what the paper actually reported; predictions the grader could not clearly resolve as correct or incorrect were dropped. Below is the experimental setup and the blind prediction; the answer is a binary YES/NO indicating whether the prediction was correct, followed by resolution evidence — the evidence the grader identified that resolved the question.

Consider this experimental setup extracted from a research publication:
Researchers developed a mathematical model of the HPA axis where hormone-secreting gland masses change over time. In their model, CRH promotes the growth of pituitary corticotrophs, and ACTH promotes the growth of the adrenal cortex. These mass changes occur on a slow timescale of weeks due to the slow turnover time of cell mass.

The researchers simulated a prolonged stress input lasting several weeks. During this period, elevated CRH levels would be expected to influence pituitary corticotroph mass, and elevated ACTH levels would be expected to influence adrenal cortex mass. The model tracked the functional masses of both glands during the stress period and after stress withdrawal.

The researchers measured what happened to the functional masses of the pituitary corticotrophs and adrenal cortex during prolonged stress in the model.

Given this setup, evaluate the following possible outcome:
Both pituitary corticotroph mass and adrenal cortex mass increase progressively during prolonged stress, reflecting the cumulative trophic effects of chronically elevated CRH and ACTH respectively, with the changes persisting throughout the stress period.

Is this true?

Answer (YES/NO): YES